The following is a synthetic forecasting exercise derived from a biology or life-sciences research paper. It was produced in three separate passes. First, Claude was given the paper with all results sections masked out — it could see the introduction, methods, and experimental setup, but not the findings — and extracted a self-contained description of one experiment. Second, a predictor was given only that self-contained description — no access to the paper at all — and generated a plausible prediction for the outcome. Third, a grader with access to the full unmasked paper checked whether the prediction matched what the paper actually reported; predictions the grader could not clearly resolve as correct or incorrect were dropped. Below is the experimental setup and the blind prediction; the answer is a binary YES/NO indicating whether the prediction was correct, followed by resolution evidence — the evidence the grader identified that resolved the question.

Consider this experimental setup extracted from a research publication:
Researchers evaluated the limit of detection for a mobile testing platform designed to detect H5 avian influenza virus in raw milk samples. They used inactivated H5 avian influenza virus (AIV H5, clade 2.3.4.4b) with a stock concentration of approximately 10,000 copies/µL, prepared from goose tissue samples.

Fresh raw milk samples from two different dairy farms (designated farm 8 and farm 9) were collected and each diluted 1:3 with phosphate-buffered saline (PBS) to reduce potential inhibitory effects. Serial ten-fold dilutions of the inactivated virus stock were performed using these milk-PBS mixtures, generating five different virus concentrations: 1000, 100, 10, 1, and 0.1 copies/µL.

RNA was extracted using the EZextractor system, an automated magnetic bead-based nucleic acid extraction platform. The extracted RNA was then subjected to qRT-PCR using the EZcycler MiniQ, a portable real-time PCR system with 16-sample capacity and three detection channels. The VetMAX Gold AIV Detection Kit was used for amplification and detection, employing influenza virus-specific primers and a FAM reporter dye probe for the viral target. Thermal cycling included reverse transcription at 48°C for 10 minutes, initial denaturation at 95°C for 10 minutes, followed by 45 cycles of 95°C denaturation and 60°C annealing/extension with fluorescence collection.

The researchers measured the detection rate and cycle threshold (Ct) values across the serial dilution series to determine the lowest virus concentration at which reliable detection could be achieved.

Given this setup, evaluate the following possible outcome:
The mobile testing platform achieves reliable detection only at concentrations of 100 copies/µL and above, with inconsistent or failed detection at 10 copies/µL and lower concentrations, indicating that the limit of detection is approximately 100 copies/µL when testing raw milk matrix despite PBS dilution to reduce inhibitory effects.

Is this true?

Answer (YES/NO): NO